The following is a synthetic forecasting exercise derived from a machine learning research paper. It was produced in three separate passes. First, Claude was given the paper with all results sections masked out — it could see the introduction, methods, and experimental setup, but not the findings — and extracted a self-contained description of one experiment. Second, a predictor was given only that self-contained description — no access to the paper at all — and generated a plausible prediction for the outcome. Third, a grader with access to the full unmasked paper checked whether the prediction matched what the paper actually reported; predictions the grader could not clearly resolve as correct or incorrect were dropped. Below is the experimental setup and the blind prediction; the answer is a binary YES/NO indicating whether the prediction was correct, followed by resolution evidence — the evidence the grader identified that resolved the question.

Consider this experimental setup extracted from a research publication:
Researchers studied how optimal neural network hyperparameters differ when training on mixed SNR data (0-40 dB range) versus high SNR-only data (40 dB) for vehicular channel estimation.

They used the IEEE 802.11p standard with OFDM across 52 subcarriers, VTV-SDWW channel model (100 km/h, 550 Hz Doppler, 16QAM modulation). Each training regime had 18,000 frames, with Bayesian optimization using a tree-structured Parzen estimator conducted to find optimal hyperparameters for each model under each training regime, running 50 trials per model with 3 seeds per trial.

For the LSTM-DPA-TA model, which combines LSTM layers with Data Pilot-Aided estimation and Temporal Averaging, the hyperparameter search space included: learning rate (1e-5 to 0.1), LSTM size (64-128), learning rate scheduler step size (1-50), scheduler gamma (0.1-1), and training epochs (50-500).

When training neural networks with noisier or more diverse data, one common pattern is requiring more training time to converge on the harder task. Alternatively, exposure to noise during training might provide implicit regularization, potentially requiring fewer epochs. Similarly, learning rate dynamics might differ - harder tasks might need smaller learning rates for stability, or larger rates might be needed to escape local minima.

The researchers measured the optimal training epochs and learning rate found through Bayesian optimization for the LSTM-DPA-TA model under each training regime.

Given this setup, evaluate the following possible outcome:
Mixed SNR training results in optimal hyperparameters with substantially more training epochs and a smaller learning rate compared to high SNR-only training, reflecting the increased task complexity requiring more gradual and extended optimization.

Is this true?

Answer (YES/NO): NO